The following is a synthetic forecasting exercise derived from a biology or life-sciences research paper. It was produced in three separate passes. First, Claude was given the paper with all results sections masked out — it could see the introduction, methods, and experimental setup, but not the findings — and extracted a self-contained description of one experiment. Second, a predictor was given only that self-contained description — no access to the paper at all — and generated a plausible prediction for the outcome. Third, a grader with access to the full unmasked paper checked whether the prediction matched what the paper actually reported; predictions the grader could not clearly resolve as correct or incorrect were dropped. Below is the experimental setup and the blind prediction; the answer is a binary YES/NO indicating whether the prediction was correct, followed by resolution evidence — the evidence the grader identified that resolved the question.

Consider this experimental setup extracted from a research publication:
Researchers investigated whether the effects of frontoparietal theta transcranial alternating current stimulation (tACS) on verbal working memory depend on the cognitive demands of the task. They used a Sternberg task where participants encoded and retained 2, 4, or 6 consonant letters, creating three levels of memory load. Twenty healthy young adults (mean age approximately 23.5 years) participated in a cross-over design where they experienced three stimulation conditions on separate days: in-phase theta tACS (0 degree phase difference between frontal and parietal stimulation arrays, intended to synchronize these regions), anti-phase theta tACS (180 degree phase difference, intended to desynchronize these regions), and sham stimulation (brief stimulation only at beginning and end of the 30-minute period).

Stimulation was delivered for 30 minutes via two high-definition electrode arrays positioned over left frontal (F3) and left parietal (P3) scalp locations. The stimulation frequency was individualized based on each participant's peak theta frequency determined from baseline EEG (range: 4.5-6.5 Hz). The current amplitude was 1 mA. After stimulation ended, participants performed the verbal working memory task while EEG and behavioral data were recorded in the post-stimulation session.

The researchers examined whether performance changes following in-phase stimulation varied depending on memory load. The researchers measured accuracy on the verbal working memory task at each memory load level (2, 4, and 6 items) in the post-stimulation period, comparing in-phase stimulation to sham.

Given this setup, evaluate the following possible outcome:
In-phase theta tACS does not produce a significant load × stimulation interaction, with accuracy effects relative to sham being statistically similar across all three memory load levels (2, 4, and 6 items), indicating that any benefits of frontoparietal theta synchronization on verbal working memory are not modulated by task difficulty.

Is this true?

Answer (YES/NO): NO